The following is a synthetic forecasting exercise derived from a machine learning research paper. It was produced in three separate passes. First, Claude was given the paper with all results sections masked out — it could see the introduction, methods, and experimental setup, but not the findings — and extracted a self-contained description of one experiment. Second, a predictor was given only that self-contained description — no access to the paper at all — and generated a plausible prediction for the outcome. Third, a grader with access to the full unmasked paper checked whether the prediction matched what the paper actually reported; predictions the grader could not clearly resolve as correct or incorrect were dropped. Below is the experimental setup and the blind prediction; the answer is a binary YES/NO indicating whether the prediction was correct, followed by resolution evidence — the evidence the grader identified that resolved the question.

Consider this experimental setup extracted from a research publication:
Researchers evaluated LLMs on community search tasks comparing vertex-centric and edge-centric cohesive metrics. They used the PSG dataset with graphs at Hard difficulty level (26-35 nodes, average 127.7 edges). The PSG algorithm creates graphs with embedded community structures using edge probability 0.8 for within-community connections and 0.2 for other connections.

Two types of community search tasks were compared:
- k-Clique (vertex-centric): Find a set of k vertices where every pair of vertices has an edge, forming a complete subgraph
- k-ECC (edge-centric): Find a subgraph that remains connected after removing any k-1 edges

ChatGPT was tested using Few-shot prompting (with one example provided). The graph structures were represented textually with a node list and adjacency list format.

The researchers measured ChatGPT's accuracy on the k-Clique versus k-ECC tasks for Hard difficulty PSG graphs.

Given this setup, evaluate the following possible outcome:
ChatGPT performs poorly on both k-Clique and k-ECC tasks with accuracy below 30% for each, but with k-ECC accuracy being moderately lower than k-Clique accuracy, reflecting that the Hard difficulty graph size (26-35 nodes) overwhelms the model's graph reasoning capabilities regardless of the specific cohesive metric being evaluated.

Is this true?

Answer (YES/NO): NO